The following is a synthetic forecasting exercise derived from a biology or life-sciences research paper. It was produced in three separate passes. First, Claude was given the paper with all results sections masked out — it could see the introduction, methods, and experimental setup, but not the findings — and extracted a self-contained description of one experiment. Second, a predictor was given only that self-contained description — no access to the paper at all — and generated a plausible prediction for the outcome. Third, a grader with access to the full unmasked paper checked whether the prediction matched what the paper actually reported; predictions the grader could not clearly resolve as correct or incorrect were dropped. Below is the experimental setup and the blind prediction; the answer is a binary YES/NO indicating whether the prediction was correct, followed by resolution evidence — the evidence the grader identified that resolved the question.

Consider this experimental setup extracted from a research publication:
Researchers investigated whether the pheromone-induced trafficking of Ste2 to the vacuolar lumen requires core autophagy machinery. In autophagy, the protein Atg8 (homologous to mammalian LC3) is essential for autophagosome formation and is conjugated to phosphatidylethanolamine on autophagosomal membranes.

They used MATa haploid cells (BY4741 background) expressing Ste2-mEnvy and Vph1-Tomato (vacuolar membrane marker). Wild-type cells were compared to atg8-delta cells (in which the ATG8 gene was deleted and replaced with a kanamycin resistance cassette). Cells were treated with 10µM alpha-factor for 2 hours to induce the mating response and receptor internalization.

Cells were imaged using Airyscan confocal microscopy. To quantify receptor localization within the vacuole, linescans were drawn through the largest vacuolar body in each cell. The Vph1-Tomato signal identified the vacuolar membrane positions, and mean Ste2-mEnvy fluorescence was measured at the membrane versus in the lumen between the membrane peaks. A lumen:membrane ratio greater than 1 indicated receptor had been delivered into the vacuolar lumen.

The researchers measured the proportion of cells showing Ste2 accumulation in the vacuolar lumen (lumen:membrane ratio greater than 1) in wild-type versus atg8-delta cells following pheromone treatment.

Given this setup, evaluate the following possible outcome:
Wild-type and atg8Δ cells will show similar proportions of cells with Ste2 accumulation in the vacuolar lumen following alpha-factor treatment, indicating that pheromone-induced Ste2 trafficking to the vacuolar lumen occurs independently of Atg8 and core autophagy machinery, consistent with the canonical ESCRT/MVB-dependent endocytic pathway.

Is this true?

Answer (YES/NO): NO